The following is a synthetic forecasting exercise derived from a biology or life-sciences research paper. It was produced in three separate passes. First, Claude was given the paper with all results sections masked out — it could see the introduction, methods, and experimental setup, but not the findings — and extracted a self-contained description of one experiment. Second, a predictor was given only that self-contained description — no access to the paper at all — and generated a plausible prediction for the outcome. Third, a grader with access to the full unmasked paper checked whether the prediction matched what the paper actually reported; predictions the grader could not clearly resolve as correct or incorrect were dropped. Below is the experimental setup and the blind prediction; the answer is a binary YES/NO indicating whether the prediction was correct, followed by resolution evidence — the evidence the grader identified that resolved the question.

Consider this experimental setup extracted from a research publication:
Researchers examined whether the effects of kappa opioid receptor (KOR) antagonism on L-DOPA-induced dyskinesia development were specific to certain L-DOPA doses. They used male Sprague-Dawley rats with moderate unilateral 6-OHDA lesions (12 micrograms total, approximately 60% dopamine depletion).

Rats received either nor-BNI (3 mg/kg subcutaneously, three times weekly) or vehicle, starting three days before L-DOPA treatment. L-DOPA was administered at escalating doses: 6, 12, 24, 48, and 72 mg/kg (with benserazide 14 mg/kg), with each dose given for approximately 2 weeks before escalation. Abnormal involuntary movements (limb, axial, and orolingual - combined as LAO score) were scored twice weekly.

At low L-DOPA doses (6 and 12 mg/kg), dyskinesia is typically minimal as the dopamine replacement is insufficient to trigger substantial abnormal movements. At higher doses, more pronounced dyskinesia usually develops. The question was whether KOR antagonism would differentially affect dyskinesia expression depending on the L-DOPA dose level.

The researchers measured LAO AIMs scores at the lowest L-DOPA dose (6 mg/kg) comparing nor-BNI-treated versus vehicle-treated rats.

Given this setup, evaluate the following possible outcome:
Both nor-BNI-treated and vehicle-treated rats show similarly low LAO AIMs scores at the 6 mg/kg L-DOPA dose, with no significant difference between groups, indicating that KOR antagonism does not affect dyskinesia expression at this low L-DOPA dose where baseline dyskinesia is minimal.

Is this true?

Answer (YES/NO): YES